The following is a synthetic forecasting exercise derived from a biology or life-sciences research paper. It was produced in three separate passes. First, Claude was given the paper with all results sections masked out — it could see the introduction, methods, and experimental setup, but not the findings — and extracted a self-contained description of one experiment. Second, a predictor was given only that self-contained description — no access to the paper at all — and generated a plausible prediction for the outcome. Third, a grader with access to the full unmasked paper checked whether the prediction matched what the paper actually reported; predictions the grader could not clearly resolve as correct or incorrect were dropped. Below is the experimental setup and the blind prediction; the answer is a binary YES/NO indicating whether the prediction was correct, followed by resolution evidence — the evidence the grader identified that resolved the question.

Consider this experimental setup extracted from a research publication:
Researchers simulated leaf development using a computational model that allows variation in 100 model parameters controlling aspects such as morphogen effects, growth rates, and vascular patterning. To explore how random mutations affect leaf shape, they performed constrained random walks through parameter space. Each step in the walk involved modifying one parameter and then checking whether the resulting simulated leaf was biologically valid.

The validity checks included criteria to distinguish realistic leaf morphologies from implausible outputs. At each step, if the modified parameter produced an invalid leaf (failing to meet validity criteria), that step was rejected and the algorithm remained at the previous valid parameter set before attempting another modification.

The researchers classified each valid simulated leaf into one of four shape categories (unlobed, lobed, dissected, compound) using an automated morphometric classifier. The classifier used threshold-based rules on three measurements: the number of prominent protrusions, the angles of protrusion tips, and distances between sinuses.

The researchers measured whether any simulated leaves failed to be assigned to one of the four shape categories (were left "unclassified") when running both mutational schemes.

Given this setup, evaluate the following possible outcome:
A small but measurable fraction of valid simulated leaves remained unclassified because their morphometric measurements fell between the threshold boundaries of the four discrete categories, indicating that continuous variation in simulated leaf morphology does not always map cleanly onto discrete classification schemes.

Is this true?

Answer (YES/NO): NO